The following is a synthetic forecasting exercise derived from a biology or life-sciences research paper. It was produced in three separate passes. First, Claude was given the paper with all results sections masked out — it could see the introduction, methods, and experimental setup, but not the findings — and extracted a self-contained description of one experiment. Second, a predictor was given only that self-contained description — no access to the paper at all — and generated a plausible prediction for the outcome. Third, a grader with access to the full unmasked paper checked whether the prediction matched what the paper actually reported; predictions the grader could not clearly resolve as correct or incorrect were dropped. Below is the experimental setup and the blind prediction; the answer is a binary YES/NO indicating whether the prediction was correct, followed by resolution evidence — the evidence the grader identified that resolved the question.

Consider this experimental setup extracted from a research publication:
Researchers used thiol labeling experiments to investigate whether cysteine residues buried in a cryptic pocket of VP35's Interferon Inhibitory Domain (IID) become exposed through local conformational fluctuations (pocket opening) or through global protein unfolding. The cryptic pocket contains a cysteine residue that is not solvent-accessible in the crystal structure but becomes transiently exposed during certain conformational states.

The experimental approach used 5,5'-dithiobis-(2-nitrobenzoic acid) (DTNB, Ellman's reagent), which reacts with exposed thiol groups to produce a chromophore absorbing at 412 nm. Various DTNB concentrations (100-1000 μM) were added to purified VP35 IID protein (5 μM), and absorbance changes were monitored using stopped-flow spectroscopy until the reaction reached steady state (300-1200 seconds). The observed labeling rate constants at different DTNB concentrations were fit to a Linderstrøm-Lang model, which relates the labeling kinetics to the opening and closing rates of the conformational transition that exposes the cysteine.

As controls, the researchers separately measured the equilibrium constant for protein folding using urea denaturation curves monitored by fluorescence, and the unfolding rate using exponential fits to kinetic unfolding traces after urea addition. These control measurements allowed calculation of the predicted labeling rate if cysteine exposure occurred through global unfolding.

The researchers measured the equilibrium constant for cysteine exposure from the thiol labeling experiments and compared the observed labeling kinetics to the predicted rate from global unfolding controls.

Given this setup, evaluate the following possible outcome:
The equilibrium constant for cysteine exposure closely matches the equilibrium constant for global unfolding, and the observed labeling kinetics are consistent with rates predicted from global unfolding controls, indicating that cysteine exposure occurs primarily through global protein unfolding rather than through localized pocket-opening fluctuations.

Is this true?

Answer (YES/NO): NO